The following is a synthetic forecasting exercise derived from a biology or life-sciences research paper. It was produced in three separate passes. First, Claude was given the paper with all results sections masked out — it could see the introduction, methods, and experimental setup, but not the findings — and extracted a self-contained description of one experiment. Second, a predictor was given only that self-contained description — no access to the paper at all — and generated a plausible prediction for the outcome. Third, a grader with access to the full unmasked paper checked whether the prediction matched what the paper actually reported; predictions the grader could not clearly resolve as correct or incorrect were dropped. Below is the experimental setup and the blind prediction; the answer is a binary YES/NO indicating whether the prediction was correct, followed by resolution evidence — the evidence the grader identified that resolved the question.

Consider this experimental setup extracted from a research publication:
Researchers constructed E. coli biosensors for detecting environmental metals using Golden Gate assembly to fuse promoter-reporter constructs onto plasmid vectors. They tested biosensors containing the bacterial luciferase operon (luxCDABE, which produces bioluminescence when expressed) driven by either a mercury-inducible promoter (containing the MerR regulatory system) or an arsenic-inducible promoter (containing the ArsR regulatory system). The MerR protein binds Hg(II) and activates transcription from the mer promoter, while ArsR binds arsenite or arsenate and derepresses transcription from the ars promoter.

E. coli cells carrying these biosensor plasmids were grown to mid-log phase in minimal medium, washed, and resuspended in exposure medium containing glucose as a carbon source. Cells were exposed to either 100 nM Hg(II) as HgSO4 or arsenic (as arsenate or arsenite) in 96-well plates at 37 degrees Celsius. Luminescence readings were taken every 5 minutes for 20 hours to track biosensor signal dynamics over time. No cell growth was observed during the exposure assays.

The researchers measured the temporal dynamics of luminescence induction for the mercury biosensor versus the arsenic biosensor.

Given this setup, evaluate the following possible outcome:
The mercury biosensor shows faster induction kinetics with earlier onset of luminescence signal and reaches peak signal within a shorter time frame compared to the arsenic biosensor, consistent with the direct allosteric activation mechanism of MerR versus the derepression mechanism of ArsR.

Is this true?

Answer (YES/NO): NO